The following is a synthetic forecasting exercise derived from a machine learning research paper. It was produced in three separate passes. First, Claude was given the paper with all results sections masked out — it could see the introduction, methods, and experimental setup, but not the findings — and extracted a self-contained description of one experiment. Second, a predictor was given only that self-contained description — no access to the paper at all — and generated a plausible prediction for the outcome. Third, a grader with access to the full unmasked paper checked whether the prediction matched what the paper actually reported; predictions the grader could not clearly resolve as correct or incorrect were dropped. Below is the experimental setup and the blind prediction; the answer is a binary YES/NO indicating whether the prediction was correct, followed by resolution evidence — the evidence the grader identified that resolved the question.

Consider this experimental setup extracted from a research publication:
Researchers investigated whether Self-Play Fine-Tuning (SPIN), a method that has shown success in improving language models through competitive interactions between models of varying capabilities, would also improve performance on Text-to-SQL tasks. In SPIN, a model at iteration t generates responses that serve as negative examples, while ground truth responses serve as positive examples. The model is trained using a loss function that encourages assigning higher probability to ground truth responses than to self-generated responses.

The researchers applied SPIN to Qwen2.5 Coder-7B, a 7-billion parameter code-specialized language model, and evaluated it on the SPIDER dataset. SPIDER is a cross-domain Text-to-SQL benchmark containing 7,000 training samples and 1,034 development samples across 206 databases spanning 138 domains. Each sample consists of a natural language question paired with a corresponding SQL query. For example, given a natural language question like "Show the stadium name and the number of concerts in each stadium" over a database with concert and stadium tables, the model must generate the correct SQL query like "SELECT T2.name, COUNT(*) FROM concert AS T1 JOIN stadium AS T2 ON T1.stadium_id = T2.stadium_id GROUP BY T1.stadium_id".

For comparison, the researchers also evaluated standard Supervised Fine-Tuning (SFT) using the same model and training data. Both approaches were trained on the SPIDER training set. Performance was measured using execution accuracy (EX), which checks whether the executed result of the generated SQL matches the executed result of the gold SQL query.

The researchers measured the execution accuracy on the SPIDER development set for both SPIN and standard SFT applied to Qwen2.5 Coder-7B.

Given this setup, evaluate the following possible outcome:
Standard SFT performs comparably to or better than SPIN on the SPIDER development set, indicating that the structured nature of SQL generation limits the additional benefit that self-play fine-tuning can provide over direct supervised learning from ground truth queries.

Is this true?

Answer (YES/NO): YES